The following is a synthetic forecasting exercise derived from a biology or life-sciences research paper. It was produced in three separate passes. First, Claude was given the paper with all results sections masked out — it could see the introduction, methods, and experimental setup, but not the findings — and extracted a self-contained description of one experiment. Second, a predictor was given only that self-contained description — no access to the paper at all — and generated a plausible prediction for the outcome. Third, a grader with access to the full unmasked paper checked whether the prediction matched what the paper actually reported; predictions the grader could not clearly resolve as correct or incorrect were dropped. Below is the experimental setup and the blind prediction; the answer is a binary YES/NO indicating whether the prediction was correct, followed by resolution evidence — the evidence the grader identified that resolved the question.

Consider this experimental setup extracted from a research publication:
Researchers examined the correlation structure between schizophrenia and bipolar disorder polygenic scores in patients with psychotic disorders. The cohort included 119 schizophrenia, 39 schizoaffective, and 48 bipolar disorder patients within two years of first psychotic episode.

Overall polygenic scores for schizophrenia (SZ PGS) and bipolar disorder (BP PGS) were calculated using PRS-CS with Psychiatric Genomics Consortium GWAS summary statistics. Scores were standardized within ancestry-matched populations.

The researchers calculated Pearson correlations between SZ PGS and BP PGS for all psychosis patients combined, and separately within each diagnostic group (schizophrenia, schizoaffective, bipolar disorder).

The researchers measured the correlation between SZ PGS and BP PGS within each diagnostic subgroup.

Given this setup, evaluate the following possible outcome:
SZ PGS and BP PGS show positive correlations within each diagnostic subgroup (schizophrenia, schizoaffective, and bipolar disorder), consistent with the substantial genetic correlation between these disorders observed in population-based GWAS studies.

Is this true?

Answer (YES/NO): YES